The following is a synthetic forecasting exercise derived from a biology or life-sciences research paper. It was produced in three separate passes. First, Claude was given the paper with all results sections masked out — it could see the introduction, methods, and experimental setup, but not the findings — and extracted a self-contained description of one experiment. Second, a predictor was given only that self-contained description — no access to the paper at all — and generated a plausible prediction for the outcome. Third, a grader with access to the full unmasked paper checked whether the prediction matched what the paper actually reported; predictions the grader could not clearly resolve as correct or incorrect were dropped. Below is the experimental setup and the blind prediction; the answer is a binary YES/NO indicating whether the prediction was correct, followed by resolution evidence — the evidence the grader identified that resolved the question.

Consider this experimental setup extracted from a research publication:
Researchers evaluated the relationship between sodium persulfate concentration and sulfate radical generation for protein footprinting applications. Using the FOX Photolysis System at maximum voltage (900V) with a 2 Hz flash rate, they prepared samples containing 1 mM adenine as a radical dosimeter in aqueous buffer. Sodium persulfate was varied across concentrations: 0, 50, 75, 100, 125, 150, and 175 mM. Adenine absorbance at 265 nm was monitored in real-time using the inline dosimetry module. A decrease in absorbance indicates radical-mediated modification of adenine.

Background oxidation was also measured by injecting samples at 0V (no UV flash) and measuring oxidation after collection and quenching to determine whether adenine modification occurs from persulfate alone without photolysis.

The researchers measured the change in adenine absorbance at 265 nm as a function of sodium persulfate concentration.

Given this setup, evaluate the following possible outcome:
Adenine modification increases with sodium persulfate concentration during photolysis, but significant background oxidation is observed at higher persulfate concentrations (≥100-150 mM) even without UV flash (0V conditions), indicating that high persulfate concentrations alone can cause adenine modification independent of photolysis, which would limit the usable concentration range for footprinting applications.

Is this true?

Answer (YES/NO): NO